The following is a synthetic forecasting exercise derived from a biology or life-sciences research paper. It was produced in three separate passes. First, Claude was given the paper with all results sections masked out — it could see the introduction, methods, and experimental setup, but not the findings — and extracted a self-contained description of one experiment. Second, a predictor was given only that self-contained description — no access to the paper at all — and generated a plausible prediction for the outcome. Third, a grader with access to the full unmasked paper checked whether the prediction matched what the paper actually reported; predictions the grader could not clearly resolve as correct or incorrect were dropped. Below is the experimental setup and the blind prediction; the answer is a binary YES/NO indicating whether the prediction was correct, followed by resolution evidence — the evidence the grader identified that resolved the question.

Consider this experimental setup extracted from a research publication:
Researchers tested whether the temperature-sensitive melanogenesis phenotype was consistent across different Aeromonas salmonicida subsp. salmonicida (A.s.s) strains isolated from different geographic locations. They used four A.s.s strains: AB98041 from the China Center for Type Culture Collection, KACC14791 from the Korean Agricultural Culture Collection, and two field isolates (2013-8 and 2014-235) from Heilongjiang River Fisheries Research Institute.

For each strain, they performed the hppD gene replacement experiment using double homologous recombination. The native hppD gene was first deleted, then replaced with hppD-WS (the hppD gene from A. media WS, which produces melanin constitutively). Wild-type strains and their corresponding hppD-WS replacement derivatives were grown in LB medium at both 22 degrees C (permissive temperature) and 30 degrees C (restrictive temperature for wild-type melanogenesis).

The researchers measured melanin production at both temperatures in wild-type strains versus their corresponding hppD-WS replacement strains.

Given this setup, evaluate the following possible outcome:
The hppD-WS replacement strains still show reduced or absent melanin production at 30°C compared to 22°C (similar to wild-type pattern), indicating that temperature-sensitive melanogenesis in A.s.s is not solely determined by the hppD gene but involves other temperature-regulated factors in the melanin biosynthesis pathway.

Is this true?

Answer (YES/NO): NO